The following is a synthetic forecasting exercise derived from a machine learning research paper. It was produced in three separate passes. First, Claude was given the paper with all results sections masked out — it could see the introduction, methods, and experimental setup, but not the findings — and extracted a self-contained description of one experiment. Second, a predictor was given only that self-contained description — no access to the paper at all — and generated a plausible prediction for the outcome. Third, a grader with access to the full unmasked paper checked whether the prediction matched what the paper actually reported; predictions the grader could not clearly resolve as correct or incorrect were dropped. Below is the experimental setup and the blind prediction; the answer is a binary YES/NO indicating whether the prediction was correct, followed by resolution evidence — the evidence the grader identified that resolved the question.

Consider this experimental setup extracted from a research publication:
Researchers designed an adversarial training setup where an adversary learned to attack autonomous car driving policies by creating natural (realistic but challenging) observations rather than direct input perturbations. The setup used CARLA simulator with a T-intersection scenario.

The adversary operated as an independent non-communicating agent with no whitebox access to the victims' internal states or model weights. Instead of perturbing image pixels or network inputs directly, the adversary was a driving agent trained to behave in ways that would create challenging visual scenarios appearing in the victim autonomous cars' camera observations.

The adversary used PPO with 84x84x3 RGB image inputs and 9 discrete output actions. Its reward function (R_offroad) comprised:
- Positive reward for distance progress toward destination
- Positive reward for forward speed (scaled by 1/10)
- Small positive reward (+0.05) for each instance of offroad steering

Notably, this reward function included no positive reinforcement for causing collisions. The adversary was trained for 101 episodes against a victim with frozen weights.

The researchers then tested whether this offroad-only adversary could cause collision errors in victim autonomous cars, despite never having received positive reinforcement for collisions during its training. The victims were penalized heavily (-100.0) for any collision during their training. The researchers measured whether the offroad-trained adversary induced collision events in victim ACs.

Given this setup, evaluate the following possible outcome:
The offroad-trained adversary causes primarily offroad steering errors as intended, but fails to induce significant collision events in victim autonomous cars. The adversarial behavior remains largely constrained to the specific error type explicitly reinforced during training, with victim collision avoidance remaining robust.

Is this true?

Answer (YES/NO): NO